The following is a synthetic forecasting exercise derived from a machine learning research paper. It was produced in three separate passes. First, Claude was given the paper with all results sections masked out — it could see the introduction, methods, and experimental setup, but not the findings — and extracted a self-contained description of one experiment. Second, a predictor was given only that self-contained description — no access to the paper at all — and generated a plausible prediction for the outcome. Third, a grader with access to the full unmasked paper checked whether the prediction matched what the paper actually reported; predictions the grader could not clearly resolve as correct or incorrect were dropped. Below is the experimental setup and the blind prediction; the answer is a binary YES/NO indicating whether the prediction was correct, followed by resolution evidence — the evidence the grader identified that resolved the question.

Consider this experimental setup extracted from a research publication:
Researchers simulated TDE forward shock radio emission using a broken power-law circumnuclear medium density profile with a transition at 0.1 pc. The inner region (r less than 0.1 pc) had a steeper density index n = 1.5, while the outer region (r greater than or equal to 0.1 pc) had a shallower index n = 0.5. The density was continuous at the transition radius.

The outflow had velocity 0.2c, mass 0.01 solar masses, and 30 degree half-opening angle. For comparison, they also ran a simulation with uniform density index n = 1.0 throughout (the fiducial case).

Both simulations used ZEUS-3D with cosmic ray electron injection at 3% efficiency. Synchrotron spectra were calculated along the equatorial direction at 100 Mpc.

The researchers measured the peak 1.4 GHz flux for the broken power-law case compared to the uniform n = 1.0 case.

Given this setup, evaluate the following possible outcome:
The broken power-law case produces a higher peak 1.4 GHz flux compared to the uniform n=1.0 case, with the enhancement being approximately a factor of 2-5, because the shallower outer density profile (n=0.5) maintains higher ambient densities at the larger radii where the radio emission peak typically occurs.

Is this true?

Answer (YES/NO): NO